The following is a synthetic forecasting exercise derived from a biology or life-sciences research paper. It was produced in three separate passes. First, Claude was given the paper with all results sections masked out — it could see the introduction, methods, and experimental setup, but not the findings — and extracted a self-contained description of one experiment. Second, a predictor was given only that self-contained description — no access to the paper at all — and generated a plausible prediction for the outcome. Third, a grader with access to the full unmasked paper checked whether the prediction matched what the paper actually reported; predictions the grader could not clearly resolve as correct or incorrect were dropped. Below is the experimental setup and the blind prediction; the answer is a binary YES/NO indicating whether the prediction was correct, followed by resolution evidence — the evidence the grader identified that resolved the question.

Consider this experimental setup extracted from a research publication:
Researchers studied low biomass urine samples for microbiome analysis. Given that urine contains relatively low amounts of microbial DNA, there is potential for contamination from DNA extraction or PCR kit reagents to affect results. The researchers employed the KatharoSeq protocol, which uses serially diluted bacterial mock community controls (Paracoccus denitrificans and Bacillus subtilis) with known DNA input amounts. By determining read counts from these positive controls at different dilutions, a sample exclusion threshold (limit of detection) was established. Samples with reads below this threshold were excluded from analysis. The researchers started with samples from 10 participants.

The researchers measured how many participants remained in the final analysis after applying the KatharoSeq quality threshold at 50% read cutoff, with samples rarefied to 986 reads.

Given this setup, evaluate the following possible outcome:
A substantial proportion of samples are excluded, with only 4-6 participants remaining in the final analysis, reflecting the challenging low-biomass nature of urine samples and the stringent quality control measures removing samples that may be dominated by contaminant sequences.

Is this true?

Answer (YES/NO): NO